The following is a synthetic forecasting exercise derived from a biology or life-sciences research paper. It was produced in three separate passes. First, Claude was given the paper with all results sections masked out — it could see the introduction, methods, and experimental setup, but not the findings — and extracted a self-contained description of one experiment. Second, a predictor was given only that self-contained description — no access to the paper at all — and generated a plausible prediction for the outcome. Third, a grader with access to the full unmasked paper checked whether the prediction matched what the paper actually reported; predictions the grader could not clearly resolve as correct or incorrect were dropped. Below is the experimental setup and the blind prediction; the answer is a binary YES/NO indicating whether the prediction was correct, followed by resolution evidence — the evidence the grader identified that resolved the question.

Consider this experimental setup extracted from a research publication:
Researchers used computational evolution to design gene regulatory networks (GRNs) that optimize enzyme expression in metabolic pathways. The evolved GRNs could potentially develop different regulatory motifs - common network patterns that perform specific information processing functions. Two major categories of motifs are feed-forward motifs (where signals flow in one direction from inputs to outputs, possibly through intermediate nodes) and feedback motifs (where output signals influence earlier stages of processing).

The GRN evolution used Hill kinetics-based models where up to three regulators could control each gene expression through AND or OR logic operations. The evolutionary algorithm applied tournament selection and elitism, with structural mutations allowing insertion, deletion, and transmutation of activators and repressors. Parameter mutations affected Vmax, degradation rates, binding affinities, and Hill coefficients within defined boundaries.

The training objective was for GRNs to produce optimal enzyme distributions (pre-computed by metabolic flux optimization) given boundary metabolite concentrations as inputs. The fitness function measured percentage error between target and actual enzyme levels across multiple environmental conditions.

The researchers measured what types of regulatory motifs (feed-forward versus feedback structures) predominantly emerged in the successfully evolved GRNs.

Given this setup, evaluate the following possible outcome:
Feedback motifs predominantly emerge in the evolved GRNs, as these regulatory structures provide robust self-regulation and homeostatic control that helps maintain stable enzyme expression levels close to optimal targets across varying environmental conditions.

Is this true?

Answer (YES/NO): NO